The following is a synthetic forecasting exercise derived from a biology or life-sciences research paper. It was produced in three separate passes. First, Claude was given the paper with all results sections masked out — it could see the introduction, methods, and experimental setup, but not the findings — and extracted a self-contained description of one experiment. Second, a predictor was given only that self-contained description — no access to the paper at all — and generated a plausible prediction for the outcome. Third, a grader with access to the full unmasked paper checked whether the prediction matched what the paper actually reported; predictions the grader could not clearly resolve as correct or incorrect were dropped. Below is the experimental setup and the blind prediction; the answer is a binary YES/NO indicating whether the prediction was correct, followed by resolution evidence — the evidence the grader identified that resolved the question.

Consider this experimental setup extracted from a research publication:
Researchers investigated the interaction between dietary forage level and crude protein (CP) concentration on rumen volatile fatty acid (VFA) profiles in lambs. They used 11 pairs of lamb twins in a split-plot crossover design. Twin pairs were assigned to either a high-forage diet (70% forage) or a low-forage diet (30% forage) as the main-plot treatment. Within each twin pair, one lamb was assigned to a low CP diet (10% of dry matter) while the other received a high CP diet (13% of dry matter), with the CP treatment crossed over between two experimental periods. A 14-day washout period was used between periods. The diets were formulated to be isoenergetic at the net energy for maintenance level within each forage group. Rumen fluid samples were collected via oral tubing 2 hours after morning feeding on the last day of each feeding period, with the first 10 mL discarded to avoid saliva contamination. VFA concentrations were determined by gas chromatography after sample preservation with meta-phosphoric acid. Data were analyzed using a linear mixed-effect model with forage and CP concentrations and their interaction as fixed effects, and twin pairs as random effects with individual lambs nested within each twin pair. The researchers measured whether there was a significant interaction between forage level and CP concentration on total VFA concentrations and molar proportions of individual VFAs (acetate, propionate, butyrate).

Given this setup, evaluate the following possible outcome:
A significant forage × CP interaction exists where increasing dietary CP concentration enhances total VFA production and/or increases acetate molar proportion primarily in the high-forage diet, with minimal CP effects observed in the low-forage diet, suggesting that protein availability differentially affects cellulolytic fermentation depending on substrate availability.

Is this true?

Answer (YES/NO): NO